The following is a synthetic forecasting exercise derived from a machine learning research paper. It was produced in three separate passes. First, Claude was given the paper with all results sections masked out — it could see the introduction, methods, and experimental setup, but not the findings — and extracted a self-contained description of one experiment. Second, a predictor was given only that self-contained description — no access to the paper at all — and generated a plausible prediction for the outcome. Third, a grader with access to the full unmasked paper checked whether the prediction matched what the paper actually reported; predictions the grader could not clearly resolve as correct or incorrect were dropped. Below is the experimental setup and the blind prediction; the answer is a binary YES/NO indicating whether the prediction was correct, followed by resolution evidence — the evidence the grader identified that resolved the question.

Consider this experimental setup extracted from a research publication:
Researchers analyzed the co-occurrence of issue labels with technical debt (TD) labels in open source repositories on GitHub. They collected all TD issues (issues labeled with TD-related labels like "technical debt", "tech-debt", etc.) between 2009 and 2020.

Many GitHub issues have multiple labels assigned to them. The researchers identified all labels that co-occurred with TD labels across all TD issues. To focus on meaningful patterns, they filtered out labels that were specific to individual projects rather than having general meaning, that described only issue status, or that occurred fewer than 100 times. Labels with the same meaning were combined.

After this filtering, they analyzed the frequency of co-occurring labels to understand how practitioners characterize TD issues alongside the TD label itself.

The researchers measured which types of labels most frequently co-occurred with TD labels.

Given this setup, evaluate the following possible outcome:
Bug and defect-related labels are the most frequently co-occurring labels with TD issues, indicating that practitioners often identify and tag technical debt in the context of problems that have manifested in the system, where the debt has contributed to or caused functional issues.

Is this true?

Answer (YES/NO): NO